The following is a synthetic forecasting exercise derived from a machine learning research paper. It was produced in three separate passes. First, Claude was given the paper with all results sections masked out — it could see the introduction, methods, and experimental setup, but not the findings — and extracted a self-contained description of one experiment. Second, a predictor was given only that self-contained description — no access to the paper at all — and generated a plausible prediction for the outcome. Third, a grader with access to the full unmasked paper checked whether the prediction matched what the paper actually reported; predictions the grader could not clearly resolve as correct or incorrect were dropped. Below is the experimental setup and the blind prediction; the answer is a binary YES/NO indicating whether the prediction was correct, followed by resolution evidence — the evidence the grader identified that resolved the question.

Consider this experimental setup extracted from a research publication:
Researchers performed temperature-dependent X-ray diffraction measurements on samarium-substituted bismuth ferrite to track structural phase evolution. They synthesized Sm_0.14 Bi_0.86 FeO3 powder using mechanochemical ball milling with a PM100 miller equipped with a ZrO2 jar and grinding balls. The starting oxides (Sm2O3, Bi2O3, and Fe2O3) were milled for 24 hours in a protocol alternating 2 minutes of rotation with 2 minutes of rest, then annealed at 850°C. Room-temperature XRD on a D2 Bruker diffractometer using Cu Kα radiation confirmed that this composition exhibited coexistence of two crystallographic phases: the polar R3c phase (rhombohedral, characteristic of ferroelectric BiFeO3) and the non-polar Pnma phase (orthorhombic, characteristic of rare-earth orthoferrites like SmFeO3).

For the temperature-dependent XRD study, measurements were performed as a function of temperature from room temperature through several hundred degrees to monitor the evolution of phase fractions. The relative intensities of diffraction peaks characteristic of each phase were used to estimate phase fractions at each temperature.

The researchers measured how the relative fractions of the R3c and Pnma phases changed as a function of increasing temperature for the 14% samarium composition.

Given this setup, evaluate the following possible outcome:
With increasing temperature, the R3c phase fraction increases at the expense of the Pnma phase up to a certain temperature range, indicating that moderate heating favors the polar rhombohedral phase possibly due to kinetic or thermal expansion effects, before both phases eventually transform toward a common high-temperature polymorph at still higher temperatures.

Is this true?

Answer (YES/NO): NO